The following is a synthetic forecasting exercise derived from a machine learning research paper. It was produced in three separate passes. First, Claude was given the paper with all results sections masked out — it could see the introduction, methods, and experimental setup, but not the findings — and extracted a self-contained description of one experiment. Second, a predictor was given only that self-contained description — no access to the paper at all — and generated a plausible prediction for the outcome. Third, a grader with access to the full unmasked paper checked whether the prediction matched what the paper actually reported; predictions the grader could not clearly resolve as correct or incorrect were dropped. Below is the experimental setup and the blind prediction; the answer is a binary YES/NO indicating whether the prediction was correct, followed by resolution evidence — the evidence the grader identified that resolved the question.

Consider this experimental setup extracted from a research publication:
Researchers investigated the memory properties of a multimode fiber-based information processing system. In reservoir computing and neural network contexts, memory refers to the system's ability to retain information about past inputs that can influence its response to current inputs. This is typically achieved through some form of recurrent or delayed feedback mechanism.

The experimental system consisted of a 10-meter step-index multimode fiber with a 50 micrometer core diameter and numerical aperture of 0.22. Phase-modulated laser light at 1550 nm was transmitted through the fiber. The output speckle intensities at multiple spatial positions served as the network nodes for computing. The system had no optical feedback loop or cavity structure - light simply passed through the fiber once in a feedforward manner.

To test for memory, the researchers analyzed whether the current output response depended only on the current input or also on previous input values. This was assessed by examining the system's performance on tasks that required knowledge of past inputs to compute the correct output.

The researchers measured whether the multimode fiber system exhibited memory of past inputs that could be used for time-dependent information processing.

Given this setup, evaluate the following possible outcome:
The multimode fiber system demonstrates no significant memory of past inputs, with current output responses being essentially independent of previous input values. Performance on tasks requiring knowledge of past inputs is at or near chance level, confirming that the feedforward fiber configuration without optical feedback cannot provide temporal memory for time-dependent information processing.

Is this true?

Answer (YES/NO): NO